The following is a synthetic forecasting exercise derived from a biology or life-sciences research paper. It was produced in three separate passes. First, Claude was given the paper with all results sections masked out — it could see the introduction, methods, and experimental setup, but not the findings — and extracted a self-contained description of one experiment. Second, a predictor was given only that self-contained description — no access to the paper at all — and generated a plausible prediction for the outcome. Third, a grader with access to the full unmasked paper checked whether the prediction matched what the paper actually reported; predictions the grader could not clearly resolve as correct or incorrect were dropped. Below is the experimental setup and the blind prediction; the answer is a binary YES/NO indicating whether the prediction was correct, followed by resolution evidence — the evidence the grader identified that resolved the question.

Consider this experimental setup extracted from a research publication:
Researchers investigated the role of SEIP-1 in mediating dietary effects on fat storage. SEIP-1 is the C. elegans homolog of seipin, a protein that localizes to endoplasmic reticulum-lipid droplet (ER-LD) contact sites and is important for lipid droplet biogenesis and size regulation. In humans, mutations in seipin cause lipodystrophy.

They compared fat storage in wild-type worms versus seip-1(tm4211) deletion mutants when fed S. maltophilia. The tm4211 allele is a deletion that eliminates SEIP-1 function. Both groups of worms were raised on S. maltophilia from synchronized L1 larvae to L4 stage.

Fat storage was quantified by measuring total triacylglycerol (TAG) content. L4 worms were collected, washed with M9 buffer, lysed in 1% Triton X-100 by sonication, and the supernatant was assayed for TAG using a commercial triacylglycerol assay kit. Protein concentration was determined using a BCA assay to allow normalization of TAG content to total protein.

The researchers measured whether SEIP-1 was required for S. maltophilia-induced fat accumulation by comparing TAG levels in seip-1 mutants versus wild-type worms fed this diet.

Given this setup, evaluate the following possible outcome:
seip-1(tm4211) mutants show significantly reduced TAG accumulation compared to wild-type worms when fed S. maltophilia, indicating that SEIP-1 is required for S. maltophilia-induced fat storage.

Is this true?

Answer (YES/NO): NO